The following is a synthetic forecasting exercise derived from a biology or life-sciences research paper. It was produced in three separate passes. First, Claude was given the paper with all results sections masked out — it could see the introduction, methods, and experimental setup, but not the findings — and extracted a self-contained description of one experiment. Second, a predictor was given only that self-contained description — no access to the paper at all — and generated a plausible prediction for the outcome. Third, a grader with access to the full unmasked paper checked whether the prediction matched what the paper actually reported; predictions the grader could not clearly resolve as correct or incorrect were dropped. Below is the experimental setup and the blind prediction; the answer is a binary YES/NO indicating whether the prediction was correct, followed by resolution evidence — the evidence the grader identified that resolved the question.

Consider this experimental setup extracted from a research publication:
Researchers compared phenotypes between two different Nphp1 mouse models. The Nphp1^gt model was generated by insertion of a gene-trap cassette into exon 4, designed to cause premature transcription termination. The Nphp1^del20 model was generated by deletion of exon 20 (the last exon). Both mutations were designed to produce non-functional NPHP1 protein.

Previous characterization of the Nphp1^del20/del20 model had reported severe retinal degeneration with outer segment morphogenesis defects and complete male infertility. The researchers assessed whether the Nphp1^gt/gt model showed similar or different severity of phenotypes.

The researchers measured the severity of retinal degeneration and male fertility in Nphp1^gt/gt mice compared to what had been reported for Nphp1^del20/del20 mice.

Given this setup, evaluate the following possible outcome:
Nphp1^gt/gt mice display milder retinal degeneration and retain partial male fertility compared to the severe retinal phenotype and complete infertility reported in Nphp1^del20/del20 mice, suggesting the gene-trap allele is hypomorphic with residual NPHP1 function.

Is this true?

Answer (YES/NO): YES